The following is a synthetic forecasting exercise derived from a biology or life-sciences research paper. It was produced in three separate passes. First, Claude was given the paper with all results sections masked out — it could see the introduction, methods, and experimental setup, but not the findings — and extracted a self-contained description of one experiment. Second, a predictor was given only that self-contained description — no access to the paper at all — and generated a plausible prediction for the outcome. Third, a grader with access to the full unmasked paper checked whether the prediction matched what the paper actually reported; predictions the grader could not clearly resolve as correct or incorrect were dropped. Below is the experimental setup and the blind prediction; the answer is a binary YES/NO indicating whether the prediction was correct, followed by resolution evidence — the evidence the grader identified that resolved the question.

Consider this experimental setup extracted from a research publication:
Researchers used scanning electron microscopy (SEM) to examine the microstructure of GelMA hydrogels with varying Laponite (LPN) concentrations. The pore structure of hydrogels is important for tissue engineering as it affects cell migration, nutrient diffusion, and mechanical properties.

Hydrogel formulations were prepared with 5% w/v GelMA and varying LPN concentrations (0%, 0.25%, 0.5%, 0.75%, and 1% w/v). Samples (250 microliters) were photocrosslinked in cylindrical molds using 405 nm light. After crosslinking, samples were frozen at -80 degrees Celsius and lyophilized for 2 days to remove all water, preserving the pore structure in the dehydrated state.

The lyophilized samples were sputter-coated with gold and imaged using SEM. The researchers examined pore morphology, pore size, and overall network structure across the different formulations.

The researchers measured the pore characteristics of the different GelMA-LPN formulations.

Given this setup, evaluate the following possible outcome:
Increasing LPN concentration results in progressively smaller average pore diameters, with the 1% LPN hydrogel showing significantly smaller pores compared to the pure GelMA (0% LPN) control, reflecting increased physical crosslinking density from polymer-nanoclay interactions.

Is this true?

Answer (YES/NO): NO